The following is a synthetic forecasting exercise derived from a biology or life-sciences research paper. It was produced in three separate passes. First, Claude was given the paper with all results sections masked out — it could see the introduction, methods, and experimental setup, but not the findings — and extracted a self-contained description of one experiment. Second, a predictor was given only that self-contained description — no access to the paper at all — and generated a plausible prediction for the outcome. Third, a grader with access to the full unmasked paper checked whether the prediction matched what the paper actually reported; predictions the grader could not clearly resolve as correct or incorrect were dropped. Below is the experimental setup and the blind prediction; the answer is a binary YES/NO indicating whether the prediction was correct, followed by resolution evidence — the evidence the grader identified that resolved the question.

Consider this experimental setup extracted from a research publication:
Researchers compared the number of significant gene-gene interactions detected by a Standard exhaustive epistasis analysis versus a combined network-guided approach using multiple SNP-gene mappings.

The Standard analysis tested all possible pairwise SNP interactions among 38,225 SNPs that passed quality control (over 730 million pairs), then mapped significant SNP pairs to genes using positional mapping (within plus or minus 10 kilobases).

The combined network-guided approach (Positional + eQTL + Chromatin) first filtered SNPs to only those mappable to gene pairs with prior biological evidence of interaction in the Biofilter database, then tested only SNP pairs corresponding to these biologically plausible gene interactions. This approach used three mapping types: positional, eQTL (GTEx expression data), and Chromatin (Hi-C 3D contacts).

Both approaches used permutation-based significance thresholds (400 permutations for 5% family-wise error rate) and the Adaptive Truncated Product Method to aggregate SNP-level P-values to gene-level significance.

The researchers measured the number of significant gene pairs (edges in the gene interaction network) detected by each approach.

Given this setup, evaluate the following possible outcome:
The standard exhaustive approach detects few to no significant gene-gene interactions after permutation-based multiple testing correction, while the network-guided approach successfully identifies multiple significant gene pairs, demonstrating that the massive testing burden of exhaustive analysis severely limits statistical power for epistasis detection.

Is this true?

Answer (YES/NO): NO